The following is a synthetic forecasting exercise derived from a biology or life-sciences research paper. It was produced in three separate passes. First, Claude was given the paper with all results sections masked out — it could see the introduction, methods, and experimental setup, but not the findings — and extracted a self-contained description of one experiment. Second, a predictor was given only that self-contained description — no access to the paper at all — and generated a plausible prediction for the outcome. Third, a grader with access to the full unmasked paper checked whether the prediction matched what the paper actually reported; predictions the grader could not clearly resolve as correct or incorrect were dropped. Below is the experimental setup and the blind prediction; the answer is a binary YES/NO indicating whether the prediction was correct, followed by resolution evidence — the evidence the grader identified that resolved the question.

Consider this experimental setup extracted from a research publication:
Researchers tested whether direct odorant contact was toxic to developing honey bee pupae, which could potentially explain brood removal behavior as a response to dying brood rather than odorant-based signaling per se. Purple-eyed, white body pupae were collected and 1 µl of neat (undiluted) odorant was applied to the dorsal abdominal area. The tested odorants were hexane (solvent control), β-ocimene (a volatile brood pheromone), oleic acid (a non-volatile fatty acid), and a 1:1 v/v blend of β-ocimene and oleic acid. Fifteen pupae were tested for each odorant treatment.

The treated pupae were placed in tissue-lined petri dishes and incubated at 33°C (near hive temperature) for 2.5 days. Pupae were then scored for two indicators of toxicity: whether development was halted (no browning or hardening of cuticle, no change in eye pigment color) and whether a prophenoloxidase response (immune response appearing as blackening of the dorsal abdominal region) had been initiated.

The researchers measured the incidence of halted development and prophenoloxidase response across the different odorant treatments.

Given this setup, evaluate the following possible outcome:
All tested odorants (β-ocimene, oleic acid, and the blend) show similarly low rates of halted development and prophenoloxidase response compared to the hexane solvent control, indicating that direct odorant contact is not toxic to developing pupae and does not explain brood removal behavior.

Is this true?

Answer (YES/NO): NO